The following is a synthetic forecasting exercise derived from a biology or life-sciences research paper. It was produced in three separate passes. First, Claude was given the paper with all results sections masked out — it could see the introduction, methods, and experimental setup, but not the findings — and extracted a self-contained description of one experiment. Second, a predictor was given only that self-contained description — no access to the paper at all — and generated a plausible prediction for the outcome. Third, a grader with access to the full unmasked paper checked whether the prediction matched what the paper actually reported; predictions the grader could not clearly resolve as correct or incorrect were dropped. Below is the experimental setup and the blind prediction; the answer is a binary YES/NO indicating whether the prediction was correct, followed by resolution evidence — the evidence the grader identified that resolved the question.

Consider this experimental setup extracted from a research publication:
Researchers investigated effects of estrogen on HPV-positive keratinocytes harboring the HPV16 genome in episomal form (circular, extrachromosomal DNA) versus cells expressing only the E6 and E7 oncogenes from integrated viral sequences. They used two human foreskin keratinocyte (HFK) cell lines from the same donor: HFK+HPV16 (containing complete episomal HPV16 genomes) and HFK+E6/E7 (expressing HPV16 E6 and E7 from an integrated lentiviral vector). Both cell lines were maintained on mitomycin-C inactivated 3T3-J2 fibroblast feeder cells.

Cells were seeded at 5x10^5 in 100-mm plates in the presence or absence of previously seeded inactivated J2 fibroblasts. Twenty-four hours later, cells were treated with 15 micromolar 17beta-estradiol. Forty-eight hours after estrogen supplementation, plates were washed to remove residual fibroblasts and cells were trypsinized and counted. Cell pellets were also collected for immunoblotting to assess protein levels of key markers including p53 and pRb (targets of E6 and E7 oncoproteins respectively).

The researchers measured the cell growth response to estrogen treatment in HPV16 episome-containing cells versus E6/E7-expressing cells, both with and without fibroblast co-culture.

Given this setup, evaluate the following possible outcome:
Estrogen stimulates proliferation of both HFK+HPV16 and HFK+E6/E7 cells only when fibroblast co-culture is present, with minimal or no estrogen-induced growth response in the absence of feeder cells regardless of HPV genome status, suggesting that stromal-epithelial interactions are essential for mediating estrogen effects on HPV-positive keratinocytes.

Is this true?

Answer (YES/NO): NO